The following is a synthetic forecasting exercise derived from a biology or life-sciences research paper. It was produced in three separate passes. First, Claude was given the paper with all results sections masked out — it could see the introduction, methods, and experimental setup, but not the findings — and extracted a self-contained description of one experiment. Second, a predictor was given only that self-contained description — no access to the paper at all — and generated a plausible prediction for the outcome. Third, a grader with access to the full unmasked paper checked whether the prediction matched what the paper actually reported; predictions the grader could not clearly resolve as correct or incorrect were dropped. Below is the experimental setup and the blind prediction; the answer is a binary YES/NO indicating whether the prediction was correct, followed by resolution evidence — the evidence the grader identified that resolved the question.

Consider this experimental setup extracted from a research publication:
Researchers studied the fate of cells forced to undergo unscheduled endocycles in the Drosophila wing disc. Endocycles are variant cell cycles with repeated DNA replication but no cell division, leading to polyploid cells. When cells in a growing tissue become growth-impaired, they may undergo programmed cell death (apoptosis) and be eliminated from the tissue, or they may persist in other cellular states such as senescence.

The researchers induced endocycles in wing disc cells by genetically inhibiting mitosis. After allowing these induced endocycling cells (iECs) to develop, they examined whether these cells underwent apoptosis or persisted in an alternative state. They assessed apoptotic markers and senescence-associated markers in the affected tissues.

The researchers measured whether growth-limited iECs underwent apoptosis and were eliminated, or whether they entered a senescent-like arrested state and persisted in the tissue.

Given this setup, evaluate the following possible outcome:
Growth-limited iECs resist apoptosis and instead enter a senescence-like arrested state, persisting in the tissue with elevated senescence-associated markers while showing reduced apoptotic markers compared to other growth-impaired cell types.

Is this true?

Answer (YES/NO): YES